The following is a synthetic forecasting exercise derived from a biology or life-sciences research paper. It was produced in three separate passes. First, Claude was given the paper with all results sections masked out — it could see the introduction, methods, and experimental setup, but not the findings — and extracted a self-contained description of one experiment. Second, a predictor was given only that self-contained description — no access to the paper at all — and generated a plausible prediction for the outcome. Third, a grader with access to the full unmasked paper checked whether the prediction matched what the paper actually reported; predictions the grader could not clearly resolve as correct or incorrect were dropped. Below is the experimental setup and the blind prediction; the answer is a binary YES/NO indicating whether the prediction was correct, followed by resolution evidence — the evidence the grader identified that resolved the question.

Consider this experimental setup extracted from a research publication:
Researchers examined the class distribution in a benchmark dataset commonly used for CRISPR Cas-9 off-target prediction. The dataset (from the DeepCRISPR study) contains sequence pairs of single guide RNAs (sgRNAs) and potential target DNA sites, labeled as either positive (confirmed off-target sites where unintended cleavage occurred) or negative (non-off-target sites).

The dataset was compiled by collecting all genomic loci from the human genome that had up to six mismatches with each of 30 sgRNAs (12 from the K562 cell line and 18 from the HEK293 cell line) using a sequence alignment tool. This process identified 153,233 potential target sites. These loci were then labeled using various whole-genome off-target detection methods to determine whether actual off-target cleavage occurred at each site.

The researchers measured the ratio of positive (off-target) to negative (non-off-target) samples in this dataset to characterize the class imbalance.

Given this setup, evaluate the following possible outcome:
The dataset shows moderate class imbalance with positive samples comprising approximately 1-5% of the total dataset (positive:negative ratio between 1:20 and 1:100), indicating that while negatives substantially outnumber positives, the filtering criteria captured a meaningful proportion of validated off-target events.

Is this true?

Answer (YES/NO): NO